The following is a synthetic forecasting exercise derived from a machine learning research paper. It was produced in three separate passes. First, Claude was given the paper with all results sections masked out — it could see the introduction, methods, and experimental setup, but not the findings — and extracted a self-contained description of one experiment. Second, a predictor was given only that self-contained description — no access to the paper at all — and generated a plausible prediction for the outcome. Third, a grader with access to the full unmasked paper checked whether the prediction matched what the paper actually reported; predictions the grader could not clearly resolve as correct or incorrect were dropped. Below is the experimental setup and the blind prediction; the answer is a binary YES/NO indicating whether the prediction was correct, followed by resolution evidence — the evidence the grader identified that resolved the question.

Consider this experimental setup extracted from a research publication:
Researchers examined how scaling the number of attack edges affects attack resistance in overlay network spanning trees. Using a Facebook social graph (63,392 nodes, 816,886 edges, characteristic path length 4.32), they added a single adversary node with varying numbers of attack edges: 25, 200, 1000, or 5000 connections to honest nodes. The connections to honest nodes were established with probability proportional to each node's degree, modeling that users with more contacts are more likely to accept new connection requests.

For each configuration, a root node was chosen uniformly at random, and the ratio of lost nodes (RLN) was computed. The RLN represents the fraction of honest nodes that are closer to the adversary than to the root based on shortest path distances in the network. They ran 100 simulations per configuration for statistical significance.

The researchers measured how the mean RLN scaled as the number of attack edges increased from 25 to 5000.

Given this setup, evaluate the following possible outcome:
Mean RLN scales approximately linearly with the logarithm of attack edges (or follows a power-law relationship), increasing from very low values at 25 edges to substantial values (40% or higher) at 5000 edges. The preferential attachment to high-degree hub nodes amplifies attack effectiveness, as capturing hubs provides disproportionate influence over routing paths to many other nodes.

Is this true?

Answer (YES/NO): NO